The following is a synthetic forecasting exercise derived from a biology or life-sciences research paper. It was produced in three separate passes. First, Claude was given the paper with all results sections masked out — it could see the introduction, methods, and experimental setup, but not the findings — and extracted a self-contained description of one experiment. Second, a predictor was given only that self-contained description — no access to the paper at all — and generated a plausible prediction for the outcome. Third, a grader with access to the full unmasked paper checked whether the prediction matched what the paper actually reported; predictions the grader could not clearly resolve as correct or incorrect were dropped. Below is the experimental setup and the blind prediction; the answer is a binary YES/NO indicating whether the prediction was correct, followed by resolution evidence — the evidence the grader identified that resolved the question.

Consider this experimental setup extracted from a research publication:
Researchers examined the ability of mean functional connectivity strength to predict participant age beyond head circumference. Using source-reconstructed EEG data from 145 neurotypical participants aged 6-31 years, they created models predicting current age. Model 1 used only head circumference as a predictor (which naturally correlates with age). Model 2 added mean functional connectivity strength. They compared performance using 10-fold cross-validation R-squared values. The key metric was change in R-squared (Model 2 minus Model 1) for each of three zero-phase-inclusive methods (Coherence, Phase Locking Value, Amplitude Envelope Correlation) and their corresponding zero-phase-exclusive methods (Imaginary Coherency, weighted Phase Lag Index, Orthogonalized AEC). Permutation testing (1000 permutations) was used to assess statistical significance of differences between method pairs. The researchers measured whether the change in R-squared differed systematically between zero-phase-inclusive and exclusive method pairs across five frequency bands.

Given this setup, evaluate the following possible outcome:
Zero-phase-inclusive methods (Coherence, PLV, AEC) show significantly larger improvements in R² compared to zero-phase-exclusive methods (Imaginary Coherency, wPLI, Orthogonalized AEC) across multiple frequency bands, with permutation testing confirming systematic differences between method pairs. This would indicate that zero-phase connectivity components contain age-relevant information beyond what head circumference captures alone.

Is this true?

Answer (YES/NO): YES